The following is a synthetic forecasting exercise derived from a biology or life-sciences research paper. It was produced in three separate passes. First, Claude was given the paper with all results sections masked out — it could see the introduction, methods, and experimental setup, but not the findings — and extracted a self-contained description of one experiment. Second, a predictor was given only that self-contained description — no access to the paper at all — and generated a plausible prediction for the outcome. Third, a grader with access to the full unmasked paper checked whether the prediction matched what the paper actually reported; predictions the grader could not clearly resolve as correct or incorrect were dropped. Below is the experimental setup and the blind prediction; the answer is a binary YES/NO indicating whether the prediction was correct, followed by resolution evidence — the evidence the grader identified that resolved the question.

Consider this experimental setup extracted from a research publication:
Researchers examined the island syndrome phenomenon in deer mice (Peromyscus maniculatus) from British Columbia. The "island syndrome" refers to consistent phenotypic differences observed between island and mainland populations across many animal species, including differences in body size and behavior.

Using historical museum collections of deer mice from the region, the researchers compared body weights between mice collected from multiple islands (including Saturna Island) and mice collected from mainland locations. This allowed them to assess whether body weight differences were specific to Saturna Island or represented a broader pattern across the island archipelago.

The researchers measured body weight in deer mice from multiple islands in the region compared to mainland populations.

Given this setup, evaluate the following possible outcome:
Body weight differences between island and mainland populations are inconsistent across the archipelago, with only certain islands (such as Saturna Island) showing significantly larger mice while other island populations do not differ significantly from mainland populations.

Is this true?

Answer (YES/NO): NO